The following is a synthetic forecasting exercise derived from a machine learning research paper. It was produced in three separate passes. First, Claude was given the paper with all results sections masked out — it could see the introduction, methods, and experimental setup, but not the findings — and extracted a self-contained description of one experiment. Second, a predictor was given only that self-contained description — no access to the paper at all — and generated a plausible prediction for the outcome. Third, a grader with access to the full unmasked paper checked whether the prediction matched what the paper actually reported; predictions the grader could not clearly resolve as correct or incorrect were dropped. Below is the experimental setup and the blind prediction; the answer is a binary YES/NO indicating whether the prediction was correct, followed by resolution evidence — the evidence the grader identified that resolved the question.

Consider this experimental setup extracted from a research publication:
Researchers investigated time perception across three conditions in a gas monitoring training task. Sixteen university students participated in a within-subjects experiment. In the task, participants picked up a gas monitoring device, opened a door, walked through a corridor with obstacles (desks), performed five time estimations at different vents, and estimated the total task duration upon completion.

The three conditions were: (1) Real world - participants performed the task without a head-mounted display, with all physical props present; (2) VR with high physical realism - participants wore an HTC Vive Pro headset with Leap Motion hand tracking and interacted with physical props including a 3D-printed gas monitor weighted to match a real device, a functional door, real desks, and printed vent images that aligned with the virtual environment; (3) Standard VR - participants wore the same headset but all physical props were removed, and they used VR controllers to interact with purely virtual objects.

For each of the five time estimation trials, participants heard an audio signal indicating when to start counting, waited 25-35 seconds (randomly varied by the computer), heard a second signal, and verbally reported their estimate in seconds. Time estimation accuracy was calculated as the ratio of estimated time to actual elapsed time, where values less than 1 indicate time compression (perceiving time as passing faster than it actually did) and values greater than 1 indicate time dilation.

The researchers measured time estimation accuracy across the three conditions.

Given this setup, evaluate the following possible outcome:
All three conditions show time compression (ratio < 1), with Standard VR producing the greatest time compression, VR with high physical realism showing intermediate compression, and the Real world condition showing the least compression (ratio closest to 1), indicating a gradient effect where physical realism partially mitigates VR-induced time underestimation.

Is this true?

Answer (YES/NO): NO